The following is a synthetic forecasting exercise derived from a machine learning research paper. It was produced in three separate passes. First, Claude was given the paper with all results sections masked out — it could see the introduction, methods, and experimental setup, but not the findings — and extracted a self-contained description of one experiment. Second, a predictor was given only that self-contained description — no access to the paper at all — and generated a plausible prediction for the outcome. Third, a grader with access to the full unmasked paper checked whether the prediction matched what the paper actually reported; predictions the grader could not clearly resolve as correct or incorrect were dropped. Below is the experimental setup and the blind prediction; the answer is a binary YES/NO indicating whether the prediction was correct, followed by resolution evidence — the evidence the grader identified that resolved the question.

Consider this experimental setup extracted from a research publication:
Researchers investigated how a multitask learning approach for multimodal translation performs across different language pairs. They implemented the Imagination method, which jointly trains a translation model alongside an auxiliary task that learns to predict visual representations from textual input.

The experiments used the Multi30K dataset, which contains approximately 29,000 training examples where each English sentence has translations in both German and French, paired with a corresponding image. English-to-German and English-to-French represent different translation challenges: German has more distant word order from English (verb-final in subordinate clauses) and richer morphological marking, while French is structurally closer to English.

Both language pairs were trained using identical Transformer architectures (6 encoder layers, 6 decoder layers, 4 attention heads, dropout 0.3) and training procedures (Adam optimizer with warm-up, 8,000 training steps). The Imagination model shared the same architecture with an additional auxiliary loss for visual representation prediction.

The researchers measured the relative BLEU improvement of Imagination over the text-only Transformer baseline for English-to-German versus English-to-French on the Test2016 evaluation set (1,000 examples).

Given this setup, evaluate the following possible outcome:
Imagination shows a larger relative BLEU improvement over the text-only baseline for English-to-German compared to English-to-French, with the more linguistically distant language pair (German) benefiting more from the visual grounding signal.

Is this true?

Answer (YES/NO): NO